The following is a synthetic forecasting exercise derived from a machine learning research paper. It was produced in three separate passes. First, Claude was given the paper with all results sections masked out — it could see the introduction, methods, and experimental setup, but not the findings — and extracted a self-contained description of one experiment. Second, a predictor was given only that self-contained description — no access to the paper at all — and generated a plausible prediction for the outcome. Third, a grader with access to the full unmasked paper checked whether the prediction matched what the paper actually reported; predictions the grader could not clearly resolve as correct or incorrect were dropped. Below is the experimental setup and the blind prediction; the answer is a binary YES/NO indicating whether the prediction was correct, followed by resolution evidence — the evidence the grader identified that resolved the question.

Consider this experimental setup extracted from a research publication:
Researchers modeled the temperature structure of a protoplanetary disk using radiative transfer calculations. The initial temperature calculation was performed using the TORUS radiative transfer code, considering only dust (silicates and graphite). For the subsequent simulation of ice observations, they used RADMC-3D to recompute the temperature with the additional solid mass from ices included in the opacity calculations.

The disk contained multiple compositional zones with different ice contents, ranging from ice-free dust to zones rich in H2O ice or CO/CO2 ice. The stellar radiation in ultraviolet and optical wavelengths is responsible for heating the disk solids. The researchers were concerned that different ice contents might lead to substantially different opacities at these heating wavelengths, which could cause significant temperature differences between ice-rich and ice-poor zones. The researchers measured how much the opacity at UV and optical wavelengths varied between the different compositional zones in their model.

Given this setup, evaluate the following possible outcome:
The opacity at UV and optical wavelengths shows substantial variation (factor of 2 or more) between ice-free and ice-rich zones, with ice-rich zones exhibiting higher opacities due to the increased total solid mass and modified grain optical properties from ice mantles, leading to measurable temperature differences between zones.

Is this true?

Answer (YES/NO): NO